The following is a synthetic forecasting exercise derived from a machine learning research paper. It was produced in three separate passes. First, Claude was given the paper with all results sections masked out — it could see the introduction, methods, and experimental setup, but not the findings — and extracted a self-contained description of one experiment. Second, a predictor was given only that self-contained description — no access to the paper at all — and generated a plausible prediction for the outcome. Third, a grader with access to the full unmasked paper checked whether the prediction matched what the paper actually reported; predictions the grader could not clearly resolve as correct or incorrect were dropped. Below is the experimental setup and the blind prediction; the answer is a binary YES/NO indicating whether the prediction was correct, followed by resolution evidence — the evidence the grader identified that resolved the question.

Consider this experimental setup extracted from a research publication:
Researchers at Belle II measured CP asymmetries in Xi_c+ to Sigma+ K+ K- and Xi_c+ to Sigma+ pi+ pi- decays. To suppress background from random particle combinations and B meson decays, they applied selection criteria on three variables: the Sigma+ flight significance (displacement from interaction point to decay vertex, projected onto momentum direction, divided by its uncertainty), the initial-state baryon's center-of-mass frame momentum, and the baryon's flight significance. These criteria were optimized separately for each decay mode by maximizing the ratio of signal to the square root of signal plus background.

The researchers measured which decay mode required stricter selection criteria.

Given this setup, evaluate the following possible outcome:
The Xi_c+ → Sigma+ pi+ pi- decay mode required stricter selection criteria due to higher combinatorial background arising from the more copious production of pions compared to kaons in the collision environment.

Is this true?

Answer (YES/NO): YES